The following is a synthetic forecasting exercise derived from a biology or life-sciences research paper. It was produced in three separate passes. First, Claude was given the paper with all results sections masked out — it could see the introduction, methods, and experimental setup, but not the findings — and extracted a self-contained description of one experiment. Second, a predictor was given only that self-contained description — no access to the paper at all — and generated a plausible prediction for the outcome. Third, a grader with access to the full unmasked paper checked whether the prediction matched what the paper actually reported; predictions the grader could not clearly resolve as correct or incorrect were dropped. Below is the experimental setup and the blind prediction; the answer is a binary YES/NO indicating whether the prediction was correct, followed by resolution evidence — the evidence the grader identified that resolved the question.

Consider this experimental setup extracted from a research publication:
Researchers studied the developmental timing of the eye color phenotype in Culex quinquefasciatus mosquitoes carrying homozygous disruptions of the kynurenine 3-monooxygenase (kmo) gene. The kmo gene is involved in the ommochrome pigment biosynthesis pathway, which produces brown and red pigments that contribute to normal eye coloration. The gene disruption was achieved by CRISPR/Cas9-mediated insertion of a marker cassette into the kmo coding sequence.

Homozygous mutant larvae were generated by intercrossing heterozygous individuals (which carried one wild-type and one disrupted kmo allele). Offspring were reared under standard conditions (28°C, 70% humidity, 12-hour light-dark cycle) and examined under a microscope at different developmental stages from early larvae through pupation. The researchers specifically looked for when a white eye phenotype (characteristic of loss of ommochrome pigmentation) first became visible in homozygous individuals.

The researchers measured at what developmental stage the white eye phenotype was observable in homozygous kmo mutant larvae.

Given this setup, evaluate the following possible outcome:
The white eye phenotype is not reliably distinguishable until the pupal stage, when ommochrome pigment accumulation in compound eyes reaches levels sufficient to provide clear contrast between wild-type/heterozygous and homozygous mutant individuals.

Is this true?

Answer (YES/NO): NO